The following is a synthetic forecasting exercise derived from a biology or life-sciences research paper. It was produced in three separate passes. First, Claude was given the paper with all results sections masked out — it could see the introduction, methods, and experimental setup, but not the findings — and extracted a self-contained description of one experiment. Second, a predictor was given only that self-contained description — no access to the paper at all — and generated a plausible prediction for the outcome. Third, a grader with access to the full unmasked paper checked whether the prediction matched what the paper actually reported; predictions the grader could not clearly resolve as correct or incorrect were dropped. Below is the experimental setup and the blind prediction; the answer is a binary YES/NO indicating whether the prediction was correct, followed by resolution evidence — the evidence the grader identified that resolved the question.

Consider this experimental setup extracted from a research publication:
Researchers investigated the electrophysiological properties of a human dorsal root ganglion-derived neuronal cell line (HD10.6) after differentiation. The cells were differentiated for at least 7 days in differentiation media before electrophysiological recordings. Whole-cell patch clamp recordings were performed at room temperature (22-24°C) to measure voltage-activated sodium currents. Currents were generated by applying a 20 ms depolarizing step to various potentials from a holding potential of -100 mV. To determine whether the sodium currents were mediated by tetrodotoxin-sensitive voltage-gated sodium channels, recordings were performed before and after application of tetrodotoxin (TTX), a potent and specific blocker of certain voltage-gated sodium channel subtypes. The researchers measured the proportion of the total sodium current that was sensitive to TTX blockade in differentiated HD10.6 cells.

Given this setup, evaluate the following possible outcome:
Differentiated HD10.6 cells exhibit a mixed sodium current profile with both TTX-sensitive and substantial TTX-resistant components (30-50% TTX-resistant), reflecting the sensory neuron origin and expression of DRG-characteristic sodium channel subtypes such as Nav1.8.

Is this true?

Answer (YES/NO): NO